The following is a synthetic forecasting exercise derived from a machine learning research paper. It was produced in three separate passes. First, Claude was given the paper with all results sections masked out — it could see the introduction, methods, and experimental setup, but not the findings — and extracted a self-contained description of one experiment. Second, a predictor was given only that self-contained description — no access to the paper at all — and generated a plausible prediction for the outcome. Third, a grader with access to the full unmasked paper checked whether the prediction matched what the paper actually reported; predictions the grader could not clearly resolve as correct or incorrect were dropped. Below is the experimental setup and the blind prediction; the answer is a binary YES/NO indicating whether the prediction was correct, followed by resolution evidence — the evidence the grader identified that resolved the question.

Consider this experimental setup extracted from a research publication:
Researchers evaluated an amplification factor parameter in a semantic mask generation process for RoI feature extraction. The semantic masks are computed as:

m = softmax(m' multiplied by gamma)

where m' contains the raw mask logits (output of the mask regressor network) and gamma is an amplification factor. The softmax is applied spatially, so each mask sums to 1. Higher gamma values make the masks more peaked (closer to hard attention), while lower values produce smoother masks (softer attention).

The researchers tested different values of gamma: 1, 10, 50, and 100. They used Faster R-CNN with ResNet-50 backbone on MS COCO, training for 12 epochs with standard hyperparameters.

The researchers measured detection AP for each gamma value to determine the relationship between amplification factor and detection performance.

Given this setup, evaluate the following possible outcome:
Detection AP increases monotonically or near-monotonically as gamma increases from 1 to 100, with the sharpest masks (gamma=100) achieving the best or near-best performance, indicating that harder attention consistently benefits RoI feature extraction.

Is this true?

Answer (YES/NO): NO